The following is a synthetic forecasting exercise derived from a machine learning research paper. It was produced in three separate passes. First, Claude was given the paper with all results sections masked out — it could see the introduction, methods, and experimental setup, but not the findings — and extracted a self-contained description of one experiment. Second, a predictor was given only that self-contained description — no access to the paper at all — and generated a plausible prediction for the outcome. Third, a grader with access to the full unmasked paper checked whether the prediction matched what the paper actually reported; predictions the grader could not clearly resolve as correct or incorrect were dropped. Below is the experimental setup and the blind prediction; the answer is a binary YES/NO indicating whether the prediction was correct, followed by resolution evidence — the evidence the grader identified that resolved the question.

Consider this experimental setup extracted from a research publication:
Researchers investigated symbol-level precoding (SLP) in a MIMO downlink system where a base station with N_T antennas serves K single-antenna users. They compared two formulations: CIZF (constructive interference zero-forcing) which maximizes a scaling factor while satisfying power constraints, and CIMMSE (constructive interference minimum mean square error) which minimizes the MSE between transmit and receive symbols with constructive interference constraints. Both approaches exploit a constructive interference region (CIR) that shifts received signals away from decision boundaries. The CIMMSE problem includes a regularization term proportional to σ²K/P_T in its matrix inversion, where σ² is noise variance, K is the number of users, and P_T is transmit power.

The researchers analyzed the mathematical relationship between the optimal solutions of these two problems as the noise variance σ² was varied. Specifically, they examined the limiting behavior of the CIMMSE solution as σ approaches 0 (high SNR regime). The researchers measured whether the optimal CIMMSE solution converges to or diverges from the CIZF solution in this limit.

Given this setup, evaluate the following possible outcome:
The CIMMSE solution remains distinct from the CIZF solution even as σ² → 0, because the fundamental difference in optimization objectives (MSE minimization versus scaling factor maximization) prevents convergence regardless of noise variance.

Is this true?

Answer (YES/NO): NO